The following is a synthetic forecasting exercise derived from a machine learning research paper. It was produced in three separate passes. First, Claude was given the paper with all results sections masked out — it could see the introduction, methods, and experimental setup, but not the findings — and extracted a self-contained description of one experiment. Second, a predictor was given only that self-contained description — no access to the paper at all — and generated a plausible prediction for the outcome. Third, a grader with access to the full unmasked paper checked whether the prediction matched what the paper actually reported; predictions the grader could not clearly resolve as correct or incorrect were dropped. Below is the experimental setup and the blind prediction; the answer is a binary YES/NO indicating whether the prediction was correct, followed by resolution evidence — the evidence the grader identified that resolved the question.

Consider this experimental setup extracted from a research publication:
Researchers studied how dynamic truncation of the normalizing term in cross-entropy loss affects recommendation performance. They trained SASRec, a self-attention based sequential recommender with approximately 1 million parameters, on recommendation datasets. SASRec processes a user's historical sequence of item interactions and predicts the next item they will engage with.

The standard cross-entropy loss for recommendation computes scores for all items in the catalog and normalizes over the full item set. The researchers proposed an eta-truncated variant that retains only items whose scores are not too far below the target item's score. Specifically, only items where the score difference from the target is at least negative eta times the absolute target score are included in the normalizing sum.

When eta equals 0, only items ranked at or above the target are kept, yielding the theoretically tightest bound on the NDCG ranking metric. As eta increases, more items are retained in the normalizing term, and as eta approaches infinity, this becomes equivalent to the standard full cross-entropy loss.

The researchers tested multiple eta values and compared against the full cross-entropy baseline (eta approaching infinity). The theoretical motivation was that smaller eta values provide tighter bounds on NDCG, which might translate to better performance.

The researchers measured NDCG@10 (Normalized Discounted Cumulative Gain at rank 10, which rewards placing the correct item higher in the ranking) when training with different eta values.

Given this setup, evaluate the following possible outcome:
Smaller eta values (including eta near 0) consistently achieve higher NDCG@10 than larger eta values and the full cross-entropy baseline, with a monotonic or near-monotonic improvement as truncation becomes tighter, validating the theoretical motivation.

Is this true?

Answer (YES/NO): NO